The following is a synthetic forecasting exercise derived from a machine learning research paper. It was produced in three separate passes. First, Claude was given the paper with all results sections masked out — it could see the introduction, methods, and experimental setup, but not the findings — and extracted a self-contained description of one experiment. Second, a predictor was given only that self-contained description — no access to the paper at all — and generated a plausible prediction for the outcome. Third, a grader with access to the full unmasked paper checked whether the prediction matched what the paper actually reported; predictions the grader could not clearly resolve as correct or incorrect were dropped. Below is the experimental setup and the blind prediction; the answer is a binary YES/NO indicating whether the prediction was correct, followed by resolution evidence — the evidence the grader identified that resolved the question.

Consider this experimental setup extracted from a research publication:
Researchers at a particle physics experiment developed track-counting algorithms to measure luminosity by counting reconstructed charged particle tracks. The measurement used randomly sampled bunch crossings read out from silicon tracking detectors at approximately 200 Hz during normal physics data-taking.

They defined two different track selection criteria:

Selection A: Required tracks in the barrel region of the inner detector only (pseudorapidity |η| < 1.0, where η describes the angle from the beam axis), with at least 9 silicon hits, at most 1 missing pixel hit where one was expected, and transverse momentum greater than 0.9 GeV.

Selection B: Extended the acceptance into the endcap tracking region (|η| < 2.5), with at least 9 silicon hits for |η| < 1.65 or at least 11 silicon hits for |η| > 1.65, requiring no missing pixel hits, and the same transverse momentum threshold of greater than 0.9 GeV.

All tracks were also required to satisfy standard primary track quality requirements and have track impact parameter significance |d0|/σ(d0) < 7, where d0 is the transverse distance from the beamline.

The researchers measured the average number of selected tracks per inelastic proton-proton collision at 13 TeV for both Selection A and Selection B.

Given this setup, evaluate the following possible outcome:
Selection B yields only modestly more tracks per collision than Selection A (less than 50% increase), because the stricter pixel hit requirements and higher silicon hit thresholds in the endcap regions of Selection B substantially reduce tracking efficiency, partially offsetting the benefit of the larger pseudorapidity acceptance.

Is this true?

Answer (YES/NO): NO